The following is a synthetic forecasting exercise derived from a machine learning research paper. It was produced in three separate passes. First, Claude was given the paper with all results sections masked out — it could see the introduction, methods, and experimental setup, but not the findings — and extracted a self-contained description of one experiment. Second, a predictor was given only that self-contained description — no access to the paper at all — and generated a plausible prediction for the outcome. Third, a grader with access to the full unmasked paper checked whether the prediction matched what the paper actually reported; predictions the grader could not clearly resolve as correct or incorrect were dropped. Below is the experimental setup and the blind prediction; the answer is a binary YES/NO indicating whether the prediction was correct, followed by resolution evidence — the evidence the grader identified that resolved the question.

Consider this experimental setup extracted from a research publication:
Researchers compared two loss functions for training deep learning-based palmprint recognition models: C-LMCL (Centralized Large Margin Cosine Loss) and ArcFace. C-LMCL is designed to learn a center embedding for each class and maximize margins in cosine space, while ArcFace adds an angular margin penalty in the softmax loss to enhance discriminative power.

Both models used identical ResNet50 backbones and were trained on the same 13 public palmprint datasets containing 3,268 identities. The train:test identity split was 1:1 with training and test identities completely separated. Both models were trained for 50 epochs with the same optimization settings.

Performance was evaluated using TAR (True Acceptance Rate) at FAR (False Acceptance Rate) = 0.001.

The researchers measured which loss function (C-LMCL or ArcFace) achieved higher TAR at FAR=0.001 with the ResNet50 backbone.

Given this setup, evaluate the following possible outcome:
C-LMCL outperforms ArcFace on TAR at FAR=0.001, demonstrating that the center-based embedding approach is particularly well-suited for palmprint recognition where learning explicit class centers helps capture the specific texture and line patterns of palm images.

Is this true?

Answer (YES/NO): YES